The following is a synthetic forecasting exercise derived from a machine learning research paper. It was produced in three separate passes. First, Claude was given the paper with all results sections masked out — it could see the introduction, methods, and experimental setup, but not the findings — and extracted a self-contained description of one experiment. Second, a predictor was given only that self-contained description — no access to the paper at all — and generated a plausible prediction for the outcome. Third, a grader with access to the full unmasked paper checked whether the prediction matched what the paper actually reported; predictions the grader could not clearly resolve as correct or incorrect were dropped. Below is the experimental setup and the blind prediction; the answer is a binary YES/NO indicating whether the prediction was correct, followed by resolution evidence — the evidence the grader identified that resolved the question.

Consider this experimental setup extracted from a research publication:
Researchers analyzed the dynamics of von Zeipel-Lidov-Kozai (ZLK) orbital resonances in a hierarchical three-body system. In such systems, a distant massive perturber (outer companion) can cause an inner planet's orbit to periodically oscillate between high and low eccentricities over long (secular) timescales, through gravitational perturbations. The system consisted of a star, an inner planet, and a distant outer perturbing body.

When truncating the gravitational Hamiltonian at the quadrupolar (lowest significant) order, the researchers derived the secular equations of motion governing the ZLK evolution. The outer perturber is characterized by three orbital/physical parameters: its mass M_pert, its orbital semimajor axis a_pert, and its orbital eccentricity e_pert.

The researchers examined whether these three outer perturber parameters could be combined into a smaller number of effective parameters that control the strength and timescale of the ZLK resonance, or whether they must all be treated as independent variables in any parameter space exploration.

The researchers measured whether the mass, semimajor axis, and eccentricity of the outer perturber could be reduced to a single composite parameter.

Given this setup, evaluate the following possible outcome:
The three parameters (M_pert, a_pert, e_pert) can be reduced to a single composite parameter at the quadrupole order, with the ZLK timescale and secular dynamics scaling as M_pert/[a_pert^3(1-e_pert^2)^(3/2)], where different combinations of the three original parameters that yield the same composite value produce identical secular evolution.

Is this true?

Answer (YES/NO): NO